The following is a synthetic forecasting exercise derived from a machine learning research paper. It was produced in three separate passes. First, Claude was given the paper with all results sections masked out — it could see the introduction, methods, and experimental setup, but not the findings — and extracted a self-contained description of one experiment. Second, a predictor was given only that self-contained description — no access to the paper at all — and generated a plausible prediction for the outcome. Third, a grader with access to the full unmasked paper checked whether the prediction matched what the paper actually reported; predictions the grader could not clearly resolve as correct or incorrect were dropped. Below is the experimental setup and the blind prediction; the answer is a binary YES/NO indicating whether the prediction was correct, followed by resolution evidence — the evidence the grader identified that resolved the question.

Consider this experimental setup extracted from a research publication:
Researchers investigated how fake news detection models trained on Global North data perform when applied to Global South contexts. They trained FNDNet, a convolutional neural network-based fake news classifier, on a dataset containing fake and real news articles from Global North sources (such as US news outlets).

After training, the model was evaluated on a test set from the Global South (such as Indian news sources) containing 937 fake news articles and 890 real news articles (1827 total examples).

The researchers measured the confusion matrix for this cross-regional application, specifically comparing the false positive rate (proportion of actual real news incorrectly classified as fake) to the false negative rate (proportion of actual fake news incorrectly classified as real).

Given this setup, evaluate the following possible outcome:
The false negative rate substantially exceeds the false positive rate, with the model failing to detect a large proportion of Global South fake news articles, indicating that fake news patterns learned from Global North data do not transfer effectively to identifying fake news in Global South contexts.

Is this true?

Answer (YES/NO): YES